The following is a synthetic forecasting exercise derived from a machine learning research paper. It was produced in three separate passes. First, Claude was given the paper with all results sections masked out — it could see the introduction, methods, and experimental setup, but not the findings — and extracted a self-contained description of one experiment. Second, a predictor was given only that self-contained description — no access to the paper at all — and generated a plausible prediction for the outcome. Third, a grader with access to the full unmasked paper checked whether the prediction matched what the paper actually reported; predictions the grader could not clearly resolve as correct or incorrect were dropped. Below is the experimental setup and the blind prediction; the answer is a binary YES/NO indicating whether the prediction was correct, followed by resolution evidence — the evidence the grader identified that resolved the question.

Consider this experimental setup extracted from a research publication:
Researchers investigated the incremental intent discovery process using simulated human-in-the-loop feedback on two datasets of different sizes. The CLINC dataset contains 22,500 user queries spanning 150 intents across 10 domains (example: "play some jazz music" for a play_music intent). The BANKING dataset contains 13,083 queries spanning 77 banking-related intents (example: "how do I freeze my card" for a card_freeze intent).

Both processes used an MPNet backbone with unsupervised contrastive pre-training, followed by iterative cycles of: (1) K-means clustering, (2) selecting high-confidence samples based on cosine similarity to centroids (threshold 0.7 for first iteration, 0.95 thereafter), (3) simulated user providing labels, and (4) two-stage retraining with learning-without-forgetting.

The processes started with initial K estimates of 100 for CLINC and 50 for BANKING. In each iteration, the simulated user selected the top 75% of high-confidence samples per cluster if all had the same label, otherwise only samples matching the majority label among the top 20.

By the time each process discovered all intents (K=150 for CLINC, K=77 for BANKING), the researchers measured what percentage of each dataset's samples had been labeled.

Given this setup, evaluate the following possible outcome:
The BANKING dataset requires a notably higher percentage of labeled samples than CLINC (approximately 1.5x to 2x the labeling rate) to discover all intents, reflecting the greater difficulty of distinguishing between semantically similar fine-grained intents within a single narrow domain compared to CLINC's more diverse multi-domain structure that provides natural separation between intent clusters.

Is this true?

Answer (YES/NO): NO